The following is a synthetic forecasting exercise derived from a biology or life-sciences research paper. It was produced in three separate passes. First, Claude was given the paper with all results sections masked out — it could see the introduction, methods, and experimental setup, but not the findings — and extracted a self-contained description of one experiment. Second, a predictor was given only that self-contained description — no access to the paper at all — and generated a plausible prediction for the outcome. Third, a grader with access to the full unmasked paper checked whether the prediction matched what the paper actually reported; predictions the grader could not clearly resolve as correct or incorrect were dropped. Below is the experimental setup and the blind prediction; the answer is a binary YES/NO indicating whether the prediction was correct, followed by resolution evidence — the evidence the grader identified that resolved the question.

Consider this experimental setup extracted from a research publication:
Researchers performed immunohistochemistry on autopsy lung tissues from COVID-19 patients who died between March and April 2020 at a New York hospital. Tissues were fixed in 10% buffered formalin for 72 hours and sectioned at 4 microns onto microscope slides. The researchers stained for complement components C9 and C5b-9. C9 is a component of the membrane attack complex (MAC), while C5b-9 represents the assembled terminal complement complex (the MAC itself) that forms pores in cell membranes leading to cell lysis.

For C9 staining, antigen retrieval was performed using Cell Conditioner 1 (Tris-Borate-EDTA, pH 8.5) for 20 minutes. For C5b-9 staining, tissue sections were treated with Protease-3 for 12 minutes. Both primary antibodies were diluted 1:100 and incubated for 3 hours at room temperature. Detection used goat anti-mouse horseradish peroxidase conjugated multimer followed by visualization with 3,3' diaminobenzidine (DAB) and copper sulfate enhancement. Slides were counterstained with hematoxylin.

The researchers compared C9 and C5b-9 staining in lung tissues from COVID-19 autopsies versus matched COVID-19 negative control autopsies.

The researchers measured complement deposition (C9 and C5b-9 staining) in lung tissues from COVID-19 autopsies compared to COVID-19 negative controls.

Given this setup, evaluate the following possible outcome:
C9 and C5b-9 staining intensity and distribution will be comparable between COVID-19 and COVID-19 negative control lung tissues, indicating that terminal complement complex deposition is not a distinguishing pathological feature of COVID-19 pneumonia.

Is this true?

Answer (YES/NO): NO